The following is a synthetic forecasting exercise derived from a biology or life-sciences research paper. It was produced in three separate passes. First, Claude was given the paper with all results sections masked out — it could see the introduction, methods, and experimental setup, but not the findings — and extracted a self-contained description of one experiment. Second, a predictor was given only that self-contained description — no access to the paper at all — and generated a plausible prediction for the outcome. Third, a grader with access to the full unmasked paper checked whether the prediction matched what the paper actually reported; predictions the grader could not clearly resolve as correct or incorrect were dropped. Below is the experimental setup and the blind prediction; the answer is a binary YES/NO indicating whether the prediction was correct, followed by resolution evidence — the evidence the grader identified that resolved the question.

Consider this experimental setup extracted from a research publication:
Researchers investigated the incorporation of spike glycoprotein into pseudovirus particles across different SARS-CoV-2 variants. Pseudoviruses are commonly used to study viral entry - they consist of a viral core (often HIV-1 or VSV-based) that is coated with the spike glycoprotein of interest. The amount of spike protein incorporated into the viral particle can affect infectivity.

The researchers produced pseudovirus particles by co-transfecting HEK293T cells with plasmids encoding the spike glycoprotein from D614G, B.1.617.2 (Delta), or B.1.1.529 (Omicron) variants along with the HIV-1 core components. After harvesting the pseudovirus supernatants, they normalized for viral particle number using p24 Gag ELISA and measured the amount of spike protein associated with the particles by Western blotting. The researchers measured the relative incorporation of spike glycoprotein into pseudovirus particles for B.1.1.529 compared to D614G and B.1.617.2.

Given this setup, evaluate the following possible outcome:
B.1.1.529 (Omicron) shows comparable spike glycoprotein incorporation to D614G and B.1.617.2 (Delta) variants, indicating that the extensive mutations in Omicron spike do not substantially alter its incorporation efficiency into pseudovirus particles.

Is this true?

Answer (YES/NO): NO